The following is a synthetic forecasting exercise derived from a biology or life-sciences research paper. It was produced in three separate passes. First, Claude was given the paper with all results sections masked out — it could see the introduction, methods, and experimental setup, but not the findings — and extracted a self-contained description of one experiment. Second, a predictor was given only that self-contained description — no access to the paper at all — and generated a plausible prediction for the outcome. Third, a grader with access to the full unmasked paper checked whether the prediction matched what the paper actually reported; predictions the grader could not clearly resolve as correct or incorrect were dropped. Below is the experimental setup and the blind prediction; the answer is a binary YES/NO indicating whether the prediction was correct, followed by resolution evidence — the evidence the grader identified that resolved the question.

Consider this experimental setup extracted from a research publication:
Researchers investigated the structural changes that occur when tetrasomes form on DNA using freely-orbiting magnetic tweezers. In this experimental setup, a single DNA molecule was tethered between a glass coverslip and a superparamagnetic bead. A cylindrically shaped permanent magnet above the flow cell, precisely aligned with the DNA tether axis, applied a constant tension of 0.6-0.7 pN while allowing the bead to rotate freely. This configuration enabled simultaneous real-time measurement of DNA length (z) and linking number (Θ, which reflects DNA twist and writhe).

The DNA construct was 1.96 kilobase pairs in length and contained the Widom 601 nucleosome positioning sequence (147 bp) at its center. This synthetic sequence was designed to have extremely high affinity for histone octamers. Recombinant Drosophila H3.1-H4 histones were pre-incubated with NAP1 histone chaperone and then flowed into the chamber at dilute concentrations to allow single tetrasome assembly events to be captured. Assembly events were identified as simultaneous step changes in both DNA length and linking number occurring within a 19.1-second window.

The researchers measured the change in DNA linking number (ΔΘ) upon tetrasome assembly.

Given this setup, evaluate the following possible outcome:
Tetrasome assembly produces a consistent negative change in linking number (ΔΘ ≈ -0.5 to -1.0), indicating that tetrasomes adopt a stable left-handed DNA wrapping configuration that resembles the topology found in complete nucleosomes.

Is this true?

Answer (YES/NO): NO